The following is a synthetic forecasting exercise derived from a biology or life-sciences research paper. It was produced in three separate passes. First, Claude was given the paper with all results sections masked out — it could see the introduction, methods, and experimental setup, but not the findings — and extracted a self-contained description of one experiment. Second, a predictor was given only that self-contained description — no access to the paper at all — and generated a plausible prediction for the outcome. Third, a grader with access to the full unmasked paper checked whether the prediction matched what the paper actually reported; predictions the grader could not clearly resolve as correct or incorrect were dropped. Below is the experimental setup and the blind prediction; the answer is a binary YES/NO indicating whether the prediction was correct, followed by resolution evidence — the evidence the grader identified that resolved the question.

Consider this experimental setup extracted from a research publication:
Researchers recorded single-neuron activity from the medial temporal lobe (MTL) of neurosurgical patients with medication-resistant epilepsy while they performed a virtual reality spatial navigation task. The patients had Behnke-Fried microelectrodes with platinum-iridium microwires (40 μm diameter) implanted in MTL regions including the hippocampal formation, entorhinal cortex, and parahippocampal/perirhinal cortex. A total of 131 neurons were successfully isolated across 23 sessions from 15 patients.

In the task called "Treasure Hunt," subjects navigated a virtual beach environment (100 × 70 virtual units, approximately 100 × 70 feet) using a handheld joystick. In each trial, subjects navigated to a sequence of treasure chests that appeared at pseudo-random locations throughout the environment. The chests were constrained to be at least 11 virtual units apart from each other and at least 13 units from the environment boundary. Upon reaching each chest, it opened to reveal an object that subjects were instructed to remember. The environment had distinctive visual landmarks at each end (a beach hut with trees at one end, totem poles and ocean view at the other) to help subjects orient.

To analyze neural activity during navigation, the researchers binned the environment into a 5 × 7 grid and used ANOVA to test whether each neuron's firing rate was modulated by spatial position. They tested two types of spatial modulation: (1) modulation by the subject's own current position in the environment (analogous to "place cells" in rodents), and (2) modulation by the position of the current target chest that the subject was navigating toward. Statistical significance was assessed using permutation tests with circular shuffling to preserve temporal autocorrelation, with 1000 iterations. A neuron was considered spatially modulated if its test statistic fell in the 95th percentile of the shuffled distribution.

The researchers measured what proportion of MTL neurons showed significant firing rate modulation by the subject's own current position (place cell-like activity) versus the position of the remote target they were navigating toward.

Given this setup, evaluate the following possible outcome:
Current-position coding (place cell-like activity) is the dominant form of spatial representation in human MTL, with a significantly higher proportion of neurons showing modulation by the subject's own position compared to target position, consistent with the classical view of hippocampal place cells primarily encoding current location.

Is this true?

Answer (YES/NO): NO